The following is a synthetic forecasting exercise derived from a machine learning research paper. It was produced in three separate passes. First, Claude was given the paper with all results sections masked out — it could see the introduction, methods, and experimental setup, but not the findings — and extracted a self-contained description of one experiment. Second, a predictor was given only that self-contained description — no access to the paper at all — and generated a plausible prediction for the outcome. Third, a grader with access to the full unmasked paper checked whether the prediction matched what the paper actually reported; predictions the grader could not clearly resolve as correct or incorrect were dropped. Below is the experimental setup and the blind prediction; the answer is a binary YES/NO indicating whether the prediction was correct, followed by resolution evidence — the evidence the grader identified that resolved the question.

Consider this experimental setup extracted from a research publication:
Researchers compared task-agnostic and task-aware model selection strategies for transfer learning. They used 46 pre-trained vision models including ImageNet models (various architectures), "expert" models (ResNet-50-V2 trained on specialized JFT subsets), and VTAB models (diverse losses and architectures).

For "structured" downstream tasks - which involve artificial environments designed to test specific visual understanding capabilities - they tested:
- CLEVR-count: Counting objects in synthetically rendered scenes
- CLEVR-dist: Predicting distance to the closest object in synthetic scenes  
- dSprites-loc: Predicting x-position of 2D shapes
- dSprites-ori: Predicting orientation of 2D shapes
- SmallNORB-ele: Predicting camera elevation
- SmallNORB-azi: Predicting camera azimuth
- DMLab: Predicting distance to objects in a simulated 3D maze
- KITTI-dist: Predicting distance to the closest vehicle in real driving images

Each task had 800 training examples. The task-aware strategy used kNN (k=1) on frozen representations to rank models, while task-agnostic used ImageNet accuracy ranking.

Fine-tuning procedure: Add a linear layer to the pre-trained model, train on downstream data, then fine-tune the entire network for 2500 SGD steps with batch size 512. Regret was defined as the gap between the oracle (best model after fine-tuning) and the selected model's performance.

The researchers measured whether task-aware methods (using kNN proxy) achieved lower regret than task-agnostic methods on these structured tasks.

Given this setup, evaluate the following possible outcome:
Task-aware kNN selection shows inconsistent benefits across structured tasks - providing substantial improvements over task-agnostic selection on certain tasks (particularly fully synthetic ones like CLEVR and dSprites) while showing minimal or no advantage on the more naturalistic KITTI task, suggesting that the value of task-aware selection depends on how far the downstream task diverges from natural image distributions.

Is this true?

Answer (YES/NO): NO